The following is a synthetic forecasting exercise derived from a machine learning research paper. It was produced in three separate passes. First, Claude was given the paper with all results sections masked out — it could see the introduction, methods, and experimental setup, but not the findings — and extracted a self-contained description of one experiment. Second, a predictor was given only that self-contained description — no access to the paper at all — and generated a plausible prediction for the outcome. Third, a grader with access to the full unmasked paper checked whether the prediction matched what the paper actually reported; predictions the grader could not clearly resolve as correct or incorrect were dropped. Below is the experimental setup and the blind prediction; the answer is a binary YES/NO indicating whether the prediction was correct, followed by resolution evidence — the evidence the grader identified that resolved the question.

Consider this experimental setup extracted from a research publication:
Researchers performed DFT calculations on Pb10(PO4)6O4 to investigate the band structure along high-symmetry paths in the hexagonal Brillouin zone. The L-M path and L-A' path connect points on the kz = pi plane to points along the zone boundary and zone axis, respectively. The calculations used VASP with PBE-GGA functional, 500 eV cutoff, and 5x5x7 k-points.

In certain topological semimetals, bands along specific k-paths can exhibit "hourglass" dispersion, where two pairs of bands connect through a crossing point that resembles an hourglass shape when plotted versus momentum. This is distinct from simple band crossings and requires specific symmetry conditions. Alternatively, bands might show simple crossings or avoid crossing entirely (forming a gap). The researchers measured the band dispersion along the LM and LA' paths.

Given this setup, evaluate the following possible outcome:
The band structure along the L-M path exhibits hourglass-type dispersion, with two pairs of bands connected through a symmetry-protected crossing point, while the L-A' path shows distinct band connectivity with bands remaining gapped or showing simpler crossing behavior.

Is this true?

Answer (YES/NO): NO